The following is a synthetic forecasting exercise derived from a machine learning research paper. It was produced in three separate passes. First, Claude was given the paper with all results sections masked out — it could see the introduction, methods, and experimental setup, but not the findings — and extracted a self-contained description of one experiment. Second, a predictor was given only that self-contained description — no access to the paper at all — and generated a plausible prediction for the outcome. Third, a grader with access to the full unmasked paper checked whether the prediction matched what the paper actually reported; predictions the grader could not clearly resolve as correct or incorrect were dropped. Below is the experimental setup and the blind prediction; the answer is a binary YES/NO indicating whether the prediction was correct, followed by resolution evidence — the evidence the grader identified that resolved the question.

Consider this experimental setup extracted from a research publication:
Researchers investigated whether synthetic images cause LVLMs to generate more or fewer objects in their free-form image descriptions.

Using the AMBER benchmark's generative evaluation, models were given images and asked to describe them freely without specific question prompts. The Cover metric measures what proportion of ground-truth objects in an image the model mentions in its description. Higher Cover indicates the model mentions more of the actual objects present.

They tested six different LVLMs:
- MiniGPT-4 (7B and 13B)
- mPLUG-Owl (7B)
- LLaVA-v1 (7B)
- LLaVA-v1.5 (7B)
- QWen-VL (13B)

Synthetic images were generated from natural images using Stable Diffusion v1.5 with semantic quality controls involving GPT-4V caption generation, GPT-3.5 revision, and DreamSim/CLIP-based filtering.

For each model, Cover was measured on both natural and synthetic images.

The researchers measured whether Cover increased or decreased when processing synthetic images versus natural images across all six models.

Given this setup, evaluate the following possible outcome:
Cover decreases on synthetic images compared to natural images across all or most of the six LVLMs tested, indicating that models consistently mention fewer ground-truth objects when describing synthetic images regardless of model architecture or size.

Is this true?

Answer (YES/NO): YES